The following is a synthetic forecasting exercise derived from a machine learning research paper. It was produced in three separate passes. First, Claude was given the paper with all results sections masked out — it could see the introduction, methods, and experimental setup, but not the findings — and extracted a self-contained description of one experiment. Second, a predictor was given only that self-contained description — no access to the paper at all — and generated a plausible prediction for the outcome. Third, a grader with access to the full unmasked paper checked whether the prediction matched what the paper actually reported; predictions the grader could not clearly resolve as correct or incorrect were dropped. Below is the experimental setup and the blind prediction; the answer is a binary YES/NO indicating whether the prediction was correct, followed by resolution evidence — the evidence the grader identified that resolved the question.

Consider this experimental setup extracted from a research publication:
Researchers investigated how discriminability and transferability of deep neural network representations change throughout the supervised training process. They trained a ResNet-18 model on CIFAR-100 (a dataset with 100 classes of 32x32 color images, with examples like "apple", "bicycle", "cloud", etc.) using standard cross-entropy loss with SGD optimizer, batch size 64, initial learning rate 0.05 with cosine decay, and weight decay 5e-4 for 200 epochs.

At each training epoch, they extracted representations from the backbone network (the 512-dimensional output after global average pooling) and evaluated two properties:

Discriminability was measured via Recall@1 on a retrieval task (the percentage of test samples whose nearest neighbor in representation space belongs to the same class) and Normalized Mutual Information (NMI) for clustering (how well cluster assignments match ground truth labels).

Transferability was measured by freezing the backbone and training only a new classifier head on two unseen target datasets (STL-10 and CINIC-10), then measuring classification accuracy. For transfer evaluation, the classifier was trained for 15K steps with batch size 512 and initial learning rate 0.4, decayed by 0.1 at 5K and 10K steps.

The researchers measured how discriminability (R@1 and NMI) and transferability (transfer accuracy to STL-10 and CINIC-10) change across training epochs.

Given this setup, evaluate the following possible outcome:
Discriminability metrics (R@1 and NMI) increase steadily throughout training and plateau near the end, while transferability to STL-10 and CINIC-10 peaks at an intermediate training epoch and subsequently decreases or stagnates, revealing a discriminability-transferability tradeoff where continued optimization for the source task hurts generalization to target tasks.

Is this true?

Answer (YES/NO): YES